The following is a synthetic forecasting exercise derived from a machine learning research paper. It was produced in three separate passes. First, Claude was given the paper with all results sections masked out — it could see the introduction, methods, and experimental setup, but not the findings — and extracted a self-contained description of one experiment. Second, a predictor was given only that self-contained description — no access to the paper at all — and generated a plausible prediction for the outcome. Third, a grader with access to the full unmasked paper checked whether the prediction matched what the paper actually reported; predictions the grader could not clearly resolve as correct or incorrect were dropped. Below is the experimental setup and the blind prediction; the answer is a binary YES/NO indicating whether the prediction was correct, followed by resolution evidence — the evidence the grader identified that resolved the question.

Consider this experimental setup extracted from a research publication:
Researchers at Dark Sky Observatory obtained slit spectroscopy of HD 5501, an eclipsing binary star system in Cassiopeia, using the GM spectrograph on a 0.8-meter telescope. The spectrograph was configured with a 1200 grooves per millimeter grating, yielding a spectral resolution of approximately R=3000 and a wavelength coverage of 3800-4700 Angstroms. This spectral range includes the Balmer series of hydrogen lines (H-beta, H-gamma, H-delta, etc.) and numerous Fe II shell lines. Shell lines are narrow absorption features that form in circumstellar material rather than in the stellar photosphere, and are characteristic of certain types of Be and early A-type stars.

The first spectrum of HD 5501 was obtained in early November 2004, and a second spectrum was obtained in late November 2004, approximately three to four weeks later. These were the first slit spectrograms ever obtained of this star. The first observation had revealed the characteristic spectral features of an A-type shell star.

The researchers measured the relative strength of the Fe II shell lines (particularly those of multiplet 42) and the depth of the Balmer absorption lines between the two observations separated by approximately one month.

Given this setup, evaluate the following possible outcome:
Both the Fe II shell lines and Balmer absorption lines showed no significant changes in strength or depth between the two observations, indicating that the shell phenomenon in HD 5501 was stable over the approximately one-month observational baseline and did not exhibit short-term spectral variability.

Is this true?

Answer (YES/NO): NO